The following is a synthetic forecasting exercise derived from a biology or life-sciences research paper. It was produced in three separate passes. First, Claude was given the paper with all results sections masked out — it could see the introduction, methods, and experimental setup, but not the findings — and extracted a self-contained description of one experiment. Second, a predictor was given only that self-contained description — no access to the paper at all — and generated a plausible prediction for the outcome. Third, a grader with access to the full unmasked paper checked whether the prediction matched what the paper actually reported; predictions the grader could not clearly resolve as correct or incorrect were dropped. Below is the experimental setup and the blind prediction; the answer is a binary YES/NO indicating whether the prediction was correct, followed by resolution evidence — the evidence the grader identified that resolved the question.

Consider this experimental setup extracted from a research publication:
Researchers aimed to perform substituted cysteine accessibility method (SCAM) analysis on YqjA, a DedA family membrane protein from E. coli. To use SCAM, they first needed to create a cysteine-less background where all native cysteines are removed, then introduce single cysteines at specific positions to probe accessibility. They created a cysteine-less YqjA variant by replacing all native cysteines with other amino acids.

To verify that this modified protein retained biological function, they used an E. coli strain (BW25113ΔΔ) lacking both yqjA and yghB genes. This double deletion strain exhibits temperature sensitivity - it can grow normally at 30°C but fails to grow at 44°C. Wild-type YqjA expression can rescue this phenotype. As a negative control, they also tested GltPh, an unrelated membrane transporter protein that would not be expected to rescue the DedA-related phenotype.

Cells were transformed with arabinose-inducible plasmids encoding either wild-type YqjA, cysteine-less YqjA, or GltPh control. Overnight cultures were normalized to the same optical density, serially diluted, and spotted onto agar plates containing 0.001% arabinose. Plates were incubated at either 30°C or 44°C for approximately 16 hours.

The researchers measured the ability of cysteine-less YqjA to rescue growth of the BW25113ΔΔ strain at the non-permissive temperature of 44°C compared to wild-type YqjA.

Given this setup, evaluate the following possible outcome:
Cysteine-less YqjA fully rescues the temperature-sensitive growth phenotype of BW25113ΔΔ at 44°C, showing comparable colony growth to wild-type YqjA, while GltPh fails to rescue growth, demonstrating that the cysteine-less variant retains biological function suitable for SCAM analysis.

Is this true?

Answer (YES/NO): YES